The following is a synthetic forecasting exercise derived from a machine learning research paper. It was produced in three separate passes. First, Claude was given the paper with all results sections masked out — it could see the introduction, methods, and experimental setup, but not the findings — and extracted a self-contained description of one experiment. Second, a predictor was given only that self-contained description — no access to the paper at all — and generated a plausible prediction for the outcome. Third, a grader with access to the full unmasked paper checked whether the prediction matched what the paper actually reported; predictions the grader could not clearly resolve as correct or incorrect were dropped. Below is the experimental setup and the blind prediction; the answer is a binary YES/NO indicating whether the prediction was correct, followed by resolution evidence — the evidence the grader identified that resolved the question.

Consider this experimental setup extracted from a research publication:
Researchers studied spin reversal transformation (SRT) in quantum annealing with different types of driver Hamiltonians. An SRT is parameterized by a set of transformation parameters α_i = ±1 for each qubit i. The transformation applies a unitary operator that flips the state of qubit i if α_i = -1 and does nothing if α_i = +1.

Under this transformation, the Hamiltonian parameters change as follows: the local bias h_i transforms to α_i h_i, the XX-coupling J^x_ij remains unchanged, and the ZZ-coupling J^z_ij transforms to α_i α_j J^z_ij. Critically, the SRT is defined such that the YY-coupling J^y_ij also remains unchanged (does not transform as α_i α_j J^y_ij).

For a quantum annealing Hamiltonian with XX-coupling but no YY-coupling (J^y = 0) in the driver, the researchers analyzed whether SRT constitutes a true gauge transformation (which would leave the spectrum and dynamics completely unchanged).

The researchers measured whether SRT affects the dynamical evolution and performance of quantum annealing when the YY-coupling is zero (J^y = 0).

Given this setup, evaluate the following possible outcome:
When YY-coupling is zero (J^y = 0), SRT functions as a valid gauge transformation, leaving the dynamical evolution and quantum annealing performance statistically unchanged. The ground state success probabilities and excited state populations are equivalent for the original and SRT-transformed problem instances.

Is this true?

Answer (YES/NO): YES